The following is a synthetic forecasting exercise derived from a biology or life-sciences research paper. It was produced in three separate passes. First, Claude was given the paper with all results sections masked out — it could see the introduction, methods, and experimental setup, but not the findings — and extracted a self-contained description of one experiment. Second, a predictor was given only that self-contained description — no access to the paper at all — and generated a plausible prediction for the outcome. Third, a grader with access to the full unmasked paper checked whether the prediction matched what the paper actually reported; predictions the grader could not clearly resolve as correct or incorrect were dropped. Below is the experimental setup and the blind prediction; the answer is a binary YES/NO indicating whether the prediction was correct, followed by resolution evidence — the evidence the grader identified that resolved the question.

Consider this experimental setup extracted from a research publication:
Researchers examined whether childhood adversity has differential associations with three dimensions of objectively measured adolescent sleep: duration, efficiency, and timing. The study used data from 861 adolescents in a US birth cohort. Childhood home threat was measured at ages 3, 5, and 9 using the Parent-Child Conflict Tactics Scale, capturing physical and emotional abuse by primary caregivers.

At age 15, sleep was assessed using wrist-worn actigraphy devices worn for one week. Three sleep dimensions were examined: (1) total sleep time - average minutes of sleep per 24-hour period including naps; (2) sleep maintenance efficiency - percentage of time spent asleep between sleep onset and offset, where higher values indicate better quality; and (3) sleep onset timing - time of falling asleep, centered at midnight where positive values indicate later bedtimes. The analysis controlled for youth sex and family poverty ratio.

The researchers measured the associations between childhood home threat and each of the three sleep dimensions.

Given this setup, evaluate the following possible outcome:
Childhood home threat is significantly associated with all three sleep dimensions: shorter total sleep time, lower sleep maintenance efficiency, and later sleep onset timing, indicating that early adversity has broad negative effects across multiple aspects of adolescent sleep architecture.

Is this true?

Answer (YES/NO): YES